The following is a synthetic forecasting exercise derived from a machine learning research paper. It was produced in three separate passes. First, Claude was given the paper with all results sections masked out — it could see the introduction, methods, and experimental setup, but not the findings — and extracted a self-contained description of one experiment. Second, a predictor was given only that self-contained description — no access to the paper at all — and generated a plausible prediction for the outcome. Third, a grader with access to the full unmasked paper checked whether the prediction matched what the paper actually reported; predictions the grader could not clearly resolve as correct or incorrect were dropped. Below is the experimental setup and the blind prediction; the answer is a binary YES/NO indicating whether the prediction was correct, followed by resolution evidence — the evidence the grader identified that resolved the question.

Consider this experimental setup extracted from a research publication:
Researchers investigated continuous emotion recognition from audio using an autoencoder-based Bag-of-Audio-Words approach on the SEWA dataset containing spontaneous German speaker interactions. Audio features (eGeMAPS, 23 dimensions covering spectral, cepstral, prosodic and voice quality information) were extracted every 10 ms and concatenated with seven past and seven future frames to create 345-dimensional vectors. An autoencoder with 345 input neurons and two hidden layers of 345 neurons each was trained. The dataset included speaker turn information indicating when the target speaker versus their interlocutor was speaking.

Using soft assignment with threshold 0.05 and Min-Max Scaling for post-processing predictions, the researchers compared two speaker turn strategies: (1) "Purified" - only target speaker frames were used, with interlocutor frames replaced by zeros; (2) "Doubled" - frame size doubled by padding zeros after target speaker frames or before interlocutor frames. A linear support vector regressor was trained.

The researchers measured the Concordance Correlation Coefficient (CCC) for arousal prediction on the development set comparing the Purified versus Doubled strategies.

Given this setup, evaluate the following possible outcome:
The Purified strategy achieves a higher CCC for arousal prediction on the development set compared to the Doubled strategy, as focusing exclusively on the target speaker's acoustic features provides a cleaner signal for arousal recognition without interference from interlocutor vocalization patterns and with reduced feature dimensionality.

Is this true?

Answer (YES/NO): NO